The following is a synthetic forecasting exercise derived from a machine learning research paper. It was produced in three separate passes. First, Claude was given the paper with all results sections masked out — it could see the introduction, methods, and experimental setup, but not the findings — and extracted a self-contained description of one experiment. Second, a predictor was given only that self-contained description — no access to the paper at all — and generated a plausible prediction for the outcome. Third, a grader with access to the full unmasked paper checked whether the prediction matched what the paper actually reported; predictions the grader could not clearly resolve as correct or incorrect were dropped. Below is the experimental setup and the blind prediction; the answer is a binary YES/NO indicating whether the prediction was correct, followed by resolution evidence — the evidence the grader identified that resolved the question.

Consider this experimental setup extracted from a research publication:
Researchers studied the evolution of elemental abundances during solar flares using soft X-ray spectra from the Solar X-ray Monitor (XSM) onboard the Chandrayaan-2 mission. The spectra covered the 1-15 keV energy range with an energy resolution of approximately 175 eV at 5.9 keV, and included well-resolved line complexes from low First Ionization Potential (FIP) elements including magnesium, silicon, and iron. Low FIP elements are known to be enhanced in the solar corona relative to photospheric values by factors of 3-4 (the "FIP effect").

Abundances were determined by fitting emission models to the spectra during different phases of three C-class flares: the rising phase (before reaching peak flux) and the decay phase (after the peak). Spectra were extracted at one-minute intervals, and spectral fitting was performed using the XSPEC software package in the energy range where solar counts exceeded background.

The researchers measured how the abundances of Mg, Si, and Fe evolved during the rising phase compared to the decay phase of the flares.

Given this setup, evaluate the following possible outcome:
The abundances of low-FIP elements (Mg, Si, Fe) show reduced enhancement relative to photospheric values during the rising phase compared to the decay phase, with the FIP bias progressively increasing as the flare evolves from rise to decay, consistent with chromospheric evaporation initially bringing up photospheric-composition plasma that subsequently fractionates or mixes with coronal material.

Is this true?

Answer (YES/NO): YES